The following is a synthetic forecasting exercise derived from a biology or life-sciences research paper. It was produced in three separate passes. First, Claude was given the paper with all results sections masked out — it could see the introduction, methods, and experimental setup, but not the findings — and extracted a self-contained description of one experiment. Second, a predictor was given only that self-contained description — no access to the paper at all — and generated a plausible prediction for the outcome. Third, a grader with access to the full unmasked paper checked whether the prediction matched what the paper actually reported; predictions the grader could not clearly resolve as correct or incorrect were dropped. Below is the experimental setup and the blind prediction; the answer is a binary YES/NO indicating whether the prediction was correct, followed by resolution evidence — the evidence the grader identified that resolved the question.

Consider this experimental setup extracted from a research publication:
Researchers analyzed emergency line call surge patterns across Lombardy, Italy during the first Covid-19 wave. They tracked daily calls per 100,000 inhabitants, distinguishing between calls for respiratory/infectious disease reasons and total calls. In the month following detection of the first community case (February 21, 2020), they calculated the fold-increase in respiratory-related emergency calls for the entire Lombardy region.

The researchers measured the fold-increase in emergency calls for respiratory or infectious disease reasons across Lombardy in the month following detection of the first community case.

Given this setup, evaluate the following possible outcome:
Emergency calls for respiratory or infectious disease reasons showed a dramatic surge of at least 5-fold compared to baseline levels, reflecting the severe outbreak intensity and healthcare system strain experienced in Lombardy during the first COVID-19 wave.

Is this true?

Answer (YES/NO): NO